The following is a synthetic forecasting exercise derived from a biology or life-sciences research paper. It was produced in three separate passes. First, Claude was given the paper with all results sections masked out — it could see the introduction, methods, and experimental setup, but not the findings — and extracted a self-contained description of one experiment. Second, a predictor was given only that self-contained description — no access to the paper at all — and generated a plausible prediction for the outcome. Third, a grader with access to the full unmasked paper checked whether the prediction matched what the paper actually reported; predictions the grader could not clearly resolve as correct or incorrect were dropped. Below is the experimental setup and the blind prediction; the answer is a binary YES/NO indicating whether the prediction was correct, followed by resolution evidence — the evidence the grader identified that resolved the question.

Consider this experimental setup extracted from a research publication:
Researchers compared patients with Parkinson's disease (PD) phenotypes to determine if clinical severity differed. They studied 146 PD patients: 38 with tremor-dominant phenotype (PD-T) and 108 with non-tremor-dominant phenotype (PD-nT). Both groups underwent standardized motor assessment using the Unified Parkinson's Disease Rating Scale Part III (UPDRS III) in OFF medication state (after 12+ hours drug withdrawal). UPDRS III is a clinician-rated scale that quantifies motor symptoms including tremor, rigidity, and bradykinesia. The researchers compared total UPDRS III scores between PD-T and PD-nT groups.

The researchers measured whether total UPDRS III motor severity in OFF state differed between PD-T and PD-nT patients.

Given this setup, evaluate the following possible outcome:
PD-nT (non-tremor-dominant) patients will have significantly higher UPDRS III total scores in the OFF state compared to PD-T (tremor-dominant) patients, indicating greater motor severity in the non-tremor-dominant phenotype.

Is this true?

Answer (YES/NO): NO